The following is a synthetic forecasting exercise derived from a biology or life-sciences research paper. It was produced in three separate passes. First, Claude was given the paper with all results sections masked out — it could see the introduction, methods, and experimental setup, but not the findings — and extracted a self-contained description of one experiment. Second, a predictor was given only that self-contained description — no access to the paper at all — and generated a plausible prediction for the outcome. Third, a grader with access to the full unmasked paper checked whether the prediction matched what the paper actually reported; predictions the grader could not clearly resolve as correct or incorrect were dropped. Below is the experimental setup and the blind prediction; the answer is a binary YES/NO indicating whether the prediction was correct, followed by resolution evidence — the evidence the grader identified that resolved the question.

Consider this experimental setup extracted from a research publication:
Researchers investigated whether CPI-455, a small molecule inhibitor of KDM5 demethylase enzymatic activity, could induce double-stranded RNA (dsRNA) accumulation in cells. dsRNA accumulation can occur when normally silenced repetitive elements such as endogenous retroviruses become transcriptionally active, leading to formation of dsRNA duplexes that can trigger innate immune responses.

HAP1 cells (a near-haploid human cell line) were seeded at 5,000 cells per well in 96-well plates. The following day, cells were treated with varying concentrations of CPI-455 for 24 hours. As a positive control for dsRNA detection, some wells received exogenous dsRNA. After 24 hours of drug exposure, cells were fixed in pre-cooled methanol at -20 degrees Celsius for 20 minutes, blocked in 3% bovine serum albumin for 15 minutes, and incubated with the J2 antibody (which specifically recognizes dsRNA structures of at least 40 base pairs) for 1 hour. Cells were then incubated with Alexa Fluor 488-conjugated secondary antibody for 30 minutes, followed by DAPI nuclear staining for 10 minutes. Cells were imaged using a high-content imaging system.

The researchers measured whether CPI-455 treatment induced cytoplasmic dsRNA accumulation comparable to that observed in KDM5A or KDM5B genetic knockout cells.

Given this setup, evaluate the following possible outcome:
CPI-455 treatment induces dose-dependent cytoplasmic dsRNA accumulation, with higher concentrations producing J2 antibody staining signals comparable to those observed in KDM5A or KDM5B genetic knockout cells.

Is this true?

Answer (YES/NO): NO